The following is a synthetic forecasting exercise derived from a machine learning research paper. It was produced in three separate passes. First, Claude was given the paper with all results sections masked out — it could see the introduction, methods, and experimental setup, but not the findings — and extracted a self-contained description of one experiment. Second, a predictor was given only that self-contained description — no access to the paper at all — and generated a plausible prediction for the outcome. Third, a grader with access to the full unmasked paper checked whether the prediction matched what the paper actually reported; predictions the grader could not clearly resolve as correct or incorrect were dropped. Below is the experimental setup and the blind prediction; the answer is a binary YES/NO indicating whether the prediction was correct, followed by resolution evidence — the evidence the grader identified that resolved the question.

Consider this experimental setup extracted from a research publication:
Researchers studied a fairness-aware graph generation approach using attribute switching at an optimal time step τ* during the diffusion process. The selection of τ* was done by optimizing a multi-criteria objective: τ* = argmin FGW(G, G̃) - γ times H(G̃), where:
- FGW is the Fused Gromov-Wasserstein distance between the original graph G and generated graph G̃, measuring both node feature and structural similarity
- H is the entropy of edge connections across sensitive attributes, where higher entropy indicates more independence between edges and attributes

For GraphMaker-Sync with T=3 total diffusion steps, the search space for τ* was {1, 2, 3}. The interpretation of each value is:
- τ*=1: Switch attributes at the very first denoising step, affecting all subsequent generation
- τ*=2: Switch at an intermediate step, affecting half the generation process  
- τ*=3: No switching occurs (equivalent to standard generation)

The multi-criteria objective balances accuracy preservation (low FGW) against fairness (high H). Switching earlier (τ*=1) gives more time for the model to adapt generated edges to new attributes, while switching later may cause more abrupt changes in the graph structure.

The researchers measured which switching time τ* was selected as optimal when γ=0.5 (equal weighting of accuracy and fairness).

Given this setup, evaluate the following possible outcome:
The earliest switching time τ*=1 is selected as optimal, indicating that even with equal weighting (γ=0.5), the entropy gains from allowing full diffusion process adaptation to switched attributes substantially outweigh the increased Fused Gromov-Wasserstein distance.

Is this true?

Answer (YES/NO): NO